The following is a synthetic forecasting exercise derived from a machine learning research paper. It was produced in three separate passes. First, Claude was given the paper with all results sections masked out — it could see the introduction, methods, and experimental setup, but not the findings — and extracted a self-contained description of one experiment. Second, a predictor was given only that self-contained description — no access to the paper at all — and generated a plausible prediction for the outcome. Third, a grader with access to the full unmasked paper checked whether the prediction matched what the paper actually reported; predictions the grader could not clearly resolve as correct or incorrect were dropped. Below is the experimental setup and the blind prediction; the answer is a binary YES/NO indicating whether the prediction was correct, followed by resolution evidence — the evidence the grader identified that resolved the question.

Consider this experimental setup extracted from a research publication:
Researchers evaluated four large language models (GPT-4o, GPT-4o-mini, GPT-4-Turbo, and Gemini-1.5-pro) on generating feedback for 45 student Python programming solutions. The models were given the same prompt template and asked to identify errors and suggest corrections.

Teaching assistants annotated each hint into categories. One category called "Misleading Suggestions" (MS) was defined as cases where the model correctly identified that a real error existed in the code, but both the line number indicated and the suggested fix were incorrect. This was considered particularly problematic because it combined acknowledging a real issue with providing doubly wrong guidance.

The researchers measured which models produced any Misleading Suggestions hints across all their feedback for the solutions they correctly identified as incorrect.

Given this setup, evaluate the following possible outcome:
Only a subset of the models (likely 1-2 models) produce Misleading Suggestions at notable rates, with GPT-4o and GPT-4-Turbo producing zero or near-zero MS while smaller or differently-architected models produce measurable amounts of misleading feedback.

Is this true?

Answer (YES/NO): NO